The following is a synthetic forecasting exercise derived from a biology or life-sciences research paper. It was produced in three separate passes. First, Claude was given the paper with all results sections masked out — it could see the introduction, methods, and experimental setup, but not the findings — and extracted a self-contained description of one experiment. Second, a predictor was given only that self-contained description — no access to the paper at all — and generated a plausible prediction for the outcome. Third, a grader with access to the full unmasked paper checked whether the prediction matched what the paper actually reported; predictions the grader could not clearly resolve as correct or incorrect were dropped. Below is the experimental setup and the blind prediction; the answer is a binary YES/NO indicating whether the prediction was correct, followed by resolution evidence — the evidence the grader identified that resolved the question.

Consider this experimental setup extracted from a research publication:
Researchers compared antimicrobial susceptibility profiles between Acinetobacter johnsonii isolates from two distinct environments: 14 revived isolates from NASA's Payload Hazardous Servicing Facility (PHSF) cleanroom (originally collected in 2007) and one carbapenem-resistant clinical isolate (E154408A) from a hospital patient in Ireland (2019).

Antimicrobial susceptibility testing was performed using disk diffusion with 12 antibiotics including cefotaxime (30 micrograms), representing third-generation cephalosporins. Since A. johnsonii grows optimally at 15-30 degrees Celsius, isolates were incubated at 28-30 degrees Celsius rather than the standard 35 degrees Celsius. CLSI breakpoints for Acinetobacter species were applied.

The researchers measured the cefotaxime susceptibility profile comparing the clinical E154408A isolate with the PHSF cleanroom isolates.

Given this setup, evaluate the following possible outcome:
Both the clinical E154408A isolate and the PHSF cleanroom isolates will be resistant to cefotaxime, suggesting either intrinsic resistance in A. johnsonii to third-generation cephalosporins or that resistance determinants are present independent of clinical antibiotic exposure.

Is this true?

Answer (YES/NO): NO